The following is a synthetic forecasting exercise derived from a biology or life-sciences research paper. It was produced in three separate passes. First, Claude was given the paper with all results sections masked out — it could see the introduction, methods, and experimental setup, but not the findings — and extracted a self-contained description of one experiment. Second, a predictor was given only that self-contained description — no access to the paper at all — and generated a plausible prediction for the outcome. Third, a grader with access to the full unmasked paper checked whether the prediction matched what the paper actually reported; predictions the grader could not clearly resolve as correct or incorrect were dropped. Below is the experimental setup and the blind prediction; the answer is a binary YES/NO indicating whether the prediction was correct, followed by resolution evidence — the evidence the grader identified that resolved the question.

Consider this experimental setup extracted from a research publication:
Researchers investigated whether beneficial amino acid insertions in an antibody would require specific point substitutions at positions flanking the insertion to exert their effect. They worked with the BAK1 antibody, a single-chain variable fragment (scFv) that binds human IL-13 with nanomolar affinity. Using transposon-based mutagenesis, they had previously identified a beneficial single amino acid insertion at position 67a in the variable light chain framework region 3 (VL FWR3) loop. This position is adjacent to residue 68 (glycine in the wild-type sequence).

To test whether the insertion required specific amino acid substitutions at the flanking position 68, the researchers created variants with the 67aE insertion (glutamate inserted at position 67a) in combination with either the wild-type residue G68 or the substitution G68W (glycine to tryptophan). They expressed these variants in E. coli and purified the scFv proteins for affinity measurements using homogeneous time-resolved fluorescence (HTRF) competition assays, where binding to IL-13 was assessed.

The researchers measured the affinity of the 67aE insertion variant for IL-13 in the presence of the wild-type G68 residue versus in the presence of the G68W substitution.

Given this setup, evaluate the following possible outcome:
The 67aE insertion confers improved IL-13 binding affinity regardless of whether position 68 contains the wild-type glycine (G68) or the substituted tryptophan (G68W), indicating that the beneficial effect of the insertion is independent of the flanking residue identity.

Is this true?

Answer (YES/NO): NO